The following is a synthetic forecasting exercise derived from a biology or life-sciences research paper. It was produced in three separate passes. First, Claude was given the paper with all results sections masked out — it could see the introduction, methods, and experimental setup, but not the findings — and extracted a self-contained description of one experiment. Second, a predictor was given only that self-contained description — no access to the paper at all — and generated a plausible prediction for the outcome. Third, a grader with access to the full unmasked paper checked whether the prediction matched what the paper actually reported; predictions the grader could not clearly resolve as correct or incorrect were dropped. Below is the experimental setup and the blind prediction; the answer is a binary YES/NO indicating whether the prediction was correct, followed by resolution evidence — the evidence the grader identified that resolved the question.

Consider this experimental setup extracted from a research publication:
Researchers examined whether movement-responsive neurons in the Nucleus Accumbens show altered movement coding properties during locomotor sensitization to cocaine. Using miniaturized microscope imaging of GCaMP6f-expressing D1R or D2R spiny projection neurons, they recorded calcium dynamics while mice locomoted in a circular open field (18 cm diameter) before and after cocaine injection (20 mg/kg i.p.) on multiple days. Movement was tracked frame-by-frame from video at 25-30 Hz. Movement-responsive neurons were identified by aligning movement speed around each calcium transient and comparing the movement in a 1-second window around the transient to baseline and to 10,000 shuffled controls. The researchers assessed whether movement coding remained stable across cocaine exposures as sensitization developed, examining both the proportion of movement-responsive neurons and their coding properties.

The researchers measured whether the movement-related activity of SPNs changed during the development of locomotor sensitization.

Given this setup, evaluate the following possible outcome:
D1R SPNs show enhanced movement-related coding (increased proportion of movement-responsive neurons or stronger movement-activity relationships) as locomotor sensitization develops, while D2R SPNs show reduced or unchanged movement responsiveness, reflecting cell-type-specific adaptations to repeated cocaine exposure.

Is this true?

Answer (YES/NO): NO